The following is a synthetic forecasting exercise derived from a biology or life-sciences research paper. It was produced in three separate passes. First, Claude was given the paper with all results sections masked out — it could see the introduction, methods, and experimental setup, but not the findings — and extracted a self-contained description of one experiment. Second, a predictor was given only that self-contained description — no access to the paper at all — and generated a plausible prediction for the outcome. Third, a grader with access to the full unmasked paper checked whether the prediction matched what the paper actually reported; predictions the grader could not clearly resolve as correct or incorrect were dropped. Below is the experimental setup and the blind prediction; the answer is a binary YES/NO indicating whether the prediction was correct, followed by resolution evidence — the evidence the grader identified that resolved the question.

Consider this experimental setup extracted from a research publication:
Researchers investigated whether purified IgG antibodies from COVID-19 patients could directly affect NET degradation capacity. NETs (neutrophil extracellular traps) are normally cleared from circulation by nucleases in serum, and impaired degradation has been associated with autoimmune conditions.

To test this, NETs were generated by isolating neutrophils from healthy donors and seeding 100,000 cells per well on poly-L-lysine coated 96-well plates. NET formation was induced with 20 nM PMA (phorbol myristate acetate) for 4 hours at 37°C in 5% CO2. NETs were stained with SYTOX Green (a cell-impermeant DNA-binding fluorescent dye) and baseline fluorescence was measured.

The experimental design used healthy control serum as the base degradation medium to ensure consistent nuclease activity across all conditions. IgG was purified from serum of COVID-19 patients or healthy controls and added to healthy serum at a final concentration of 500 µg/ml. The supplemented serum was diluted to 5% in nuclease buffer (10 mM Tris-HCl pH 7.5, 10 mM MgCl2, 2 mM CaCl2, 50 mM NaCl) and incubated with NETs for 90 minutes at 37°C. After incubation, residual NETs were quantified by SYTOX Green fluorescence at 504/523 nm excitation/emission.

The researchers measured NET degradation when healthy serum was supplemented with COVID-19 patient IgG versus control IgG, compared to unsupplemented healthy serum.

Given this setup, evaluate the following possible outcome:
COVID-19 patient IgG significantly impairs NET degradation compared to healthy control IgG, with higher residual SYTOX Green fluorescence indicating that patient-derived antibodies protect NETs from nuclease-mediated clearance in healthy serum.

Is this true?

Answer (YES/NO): YES